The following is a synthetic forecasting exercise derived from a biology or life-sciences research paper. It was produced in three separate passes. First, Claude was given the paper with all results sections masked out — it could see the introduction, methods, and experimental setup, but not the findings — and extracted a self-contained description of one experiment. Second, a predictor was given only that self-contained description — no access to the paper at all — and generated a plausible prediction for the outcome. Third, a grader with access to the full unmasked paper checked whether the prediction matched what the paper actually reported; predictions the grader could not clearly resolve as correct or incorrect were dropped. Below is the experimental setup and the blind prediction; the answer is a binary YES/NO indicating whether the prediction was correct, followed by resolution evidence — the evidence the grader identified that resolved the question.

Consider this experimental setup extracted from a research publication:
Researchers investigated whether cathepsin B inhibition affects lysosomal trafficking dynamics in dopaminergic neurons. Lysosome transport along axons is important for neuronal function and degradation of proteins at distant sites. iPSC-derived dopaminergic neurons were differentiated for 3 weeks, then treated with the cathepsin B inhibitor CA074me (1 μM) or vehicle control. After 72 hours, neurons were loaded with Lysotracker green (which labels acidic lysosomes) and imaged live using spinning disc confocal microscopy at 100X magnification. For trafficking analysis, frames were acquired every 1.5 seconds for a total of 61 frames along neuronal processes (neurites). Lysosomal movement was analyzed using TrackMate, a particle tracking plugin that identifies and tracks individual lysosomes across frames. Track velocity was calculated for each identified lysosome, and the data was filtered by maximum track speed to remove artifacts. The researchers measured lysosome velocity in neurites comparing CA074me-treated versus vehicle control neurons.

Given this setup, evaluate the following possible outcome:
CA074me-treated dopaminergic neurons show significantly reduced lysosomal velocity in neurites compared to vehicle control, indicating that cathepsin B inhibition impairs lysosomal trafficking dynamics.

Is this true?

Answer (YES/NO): YES